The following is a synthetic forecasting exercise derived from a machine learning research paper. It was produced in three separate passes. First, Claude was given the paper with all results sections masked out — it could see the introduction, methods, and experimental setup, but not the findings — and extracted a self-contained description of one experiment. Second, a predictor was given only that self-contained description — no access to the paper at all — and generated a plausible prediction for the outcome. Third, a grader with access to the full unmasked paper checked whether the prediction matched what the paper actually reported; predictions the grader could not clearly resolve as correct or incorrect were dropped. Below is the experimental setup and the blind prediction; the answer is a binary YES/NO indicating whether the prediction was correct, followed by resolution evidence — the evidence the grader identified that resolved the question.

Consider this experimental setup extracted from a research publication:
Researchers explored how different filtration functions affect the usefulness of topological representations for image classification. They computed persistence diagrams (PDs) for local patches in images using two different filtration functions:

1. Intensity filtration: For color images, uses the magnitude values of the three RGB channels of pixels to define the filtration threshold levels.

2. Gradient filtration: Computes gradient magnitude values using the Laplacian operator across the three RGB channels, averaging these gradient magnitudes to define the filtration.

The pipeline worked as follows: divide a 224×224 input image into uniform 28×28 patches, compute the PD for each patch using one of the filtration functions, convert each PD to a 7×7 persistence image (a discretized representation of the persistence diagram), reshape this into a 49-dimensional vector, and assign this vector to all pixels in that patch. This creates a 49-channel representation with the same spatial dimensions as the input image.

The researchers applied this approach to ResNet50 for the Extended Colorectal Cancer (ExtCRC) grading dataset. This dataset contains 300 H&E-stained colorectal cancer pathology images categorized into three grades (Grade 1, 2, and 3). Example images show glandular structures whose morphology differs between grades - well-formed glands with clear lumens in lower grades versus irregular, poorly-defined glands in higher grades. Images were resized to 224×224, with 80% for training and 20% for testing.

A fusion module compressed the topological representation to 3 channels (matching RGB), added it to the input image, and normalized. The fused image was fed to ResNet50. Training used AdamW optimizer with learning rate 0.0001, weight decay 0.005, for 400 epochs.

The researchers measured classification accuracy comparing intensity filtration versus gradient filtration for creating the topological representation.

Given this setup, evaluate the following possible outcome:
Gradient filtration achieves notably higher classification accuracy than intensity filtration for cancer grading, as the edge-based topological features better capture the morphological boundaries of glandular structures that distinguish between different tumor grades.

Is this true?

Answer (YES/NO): NO